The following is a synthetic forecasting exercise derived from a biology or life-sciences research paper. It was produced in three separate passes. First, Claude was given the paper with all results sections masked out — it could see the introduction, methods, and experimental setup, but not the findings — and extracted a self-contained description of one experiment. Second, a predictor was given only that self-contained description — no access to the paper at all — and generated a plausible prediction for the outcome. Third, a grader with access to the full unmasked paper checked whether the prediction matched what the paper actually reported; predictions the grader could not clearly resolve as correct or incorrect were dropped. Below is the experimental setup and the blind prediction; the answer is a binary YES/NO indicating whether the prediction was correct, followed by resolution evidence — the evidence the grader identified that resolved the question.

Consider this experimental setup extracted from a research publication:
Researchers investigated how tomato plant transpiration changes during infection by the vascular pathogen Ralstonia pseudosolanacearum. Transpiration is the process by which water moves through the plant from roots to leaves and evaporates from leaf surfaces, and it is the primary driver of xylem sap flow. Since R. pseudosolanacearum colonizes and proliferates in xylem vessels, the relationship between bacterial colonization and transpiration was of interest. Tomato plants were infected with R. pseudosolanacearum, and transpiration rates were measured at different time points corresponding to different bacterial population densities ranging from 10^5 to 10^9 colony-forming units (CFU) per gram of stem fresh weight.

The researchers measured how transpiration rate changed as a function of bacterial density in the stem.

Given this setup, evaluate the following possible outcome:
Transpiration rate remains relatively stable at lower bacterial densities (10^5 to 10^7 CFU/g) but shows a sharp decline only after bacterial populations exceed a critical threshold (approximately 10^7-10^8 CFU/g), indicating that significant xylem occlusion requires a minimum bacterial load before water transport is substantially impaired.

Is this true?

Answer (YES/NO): YES